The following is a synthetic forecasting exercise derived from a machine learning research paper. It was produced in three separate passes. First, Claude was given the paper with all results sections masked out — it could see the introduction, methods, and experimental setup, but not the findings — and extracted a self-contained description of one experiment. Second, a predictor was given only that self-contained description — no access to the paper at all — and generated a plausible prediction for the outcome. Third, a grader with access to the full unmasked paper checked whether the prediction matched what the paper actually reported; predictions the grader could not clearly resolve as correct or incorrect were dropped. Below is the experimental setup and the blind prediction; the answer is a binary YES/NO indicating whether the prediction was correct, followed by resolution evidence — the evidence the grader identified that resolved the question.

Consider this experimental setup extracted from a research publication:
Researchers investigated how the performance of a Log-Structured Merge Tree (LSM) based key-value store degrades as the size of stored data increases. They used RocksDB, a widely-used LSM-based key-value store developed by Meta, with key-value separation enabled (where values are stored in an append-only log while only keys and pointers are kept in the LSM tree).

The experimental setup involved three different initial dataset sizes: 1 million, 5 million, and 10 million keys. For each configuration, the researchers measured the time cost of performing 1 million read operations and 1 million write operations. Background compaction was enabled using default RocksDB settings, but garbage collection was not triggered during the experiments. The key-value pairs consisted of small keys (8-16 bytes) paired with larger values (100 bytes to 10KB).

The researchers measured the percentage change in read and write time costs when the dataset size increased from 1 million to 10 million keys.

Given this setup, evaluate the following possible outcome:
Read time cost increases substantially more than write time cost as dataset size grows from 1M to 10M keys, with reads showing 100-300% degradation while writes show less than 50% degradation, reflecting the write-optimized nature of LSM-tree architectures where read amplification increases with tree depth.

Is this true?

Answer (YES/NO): YES